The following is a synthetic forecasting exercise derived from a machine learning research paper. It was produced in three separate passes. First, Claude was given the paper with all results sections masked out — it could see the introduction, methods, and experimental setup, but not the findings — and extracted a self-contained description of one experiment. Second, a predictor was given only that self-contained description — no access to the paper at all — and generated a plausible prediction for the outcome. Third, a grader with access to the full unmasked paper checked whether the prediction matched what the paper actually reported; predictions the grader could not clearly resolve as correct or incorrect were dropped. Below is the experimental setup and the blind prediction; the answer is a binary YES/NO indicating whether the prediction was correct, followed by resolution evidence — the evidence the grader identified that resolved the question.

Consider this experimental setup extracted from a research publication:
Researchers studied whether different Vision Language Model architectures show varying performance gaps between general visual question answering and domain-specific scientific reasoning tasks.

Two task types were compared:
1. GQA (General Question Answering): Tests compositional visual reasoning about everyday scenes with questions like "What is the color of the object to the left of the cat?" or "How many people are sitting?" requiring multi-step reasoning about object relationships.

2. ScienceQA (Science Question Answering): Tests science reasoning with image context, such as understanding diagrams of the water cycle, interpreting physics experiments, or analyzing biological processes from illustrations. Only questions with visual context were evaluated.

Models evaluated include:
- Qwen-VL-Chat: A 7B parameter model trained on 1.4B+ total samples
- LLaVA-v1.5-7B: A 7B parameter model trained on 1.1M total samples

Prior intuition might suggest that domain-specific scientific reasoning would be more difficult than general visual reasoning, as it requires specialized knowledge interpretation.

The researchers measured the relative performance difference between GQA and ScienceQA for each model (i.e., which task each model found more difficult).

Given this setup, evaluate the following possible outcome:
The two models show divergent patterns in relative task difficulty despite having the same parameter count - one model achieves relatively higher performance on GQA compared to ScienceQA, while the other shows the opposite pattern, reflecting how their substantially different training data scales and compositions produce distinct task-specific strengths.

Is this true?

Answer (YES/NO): NO